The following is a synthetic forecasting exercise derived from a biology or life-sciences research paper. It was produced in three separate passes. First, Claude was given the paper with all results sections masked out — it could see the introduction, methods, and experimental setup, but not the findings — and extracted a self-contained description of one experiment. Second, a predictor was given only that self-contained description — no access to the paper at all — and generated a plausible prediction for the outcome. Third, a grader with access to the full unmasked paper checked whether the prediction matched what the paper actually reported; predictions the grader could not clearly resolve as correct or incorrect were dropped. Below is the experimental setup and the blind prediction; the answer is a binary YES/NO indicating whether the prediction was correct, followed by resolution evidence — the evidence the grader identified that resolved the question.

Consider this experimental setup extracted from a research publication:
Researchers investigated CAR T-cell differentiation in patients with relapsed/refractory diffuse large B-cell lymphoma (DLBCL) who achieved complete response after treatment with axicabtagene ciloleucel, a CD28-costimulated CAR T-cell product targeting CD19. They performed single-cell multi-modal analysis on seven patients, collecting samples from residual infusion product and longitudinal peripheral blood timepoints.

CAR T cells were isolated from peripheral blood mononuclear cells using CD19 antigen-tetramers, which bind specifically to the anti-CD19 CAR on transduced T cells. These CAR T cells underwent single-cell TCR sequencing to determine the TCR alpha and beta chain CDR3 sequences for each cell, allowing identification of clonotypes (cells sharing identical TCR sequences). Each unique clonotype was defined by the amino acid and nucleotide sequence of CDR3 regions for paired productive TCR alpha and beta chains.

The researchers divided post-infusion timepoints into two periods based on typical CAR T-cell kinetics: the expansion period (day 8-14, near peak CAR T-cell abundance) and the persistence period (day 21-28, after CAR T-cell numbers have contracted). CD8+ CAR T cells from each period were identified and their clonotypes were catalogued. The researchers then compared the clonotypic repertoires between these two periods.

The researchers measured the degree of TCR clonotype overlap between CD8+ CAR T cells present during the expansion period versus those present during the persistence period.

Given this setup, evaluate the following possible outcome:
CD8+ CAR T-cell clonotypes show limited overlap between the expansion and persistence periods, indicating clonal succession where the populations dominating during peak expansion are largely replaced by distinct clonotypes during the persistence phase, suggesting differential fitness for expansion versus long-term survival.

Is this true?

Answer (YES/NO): YES